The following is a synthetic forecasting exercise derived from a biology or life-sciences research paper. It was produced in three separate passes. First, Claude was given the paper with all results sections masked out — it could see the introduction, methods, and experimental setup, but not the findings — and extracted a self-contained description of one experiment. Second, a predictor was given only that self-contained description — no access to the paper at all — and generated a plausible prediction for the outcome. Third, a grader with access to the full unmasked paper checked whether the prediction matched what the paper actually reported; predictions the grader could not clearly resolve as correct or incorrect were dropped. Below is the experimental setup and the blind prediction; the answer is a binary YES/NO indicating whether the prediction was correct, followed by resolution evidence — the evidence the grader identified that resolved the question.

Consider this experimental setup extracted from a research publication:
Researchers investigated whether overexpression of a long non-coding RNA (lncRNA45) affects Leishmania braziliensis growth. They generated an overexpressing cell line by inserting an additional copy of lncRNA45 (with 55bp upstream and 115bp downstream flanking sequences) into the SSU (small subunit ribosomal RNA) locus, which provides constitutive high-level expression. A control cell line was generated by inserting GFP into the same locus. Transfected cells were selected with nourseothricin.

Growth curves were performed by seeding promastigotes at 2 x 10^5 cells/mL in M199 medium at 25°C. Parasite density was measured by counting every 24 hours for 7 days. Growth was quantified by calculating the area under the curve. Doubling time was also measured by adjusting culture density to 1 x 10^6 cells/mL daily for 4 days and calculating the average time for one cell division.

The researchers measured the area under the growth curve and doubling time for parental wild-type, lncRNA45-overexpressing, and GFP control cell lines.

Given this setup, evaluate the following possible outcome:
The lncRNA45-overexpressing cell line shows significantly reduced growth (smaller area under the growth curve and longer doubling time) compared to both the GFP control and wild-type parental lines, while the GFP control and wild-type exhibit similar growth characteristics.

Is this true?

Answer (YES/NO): NO